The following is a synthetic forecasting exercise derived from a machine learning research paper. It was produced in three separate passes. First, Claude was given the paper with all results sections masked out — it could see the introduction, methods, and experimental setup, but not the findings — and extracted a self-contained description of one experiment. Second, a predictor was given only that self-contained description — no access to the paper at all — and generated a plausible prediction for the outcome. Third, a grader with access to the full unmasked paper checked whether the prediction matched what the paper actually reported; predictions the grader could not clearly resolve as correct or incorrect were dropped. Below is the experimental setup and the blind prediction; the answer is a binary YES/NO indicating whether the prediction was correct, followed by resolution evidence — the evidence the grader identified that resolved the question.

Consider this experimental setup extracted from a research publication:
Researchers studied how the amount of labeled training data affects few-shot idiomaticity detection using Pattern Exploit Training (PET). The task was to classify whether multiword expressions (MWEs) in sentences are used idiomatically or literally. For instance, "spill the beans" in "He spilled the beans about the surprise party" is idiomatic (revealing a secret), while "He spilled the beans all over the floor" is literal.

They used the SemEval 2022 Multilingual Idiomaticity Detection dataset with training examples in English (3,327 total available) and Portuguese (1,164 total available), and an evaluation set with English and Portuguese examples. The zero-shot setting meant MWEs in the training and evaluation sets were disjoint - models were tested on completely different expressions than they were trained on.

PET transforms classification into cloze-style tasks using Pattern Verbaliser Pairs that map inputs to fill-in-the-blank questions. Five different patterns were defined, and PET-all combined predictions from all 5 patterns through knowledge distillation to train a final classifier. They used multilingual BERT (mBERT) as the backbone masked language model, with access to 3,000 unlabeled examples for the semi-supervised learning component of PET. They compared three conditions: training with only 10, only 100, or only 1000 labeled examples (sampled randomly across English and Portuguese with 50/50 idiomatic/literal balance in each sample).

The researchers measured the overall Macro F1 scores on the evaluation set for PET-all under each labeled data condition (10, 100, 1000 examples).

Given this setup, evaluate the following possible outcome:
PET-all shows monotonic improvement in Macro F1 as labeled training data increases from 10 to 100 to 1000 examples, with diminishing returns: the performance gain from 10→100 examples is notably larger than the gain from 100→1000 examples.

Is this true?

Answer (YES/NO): YES